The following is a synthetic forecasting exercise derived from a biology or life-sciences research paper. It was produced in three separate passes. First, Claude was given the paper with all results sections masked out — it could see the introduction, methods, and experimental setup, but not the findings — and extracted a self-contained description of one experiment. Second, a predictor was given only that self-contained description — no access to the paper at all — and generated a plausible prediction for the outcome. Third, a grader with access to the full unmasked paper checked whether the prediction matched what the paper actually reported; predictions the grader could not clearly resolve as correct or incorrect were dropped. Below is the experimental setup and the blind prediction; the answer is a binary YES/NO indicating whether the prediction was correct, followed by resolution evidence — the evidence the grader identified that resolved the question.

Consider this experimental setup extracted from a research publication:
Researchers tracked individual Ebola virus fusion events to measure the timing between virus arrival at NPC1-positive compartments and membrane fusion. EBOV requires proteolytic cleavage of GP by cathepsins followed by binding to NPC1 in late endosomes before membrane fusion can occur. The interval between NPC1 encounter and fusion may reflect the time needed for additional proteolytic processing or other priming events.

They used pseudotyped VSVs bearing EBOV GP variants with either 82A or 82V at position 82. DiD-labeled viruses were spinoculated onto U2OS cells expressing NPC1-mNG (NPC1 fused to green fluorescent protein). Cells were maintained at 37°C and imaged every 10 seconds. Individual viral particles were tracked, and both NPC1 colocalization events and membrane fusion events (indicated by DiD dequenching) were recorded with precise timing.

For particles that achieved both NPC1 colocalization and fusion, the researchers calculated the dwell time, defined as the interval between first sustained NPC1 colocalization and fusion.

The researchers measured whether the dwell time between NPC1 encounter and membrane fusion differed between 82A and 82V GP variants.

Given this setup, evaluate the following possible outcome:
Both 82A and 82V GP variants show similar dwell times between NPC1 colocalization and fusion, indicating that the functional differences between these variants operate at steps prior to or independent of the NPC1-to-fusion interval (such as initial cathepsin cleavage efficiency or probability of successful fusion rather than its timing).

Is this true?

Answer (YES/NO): NO